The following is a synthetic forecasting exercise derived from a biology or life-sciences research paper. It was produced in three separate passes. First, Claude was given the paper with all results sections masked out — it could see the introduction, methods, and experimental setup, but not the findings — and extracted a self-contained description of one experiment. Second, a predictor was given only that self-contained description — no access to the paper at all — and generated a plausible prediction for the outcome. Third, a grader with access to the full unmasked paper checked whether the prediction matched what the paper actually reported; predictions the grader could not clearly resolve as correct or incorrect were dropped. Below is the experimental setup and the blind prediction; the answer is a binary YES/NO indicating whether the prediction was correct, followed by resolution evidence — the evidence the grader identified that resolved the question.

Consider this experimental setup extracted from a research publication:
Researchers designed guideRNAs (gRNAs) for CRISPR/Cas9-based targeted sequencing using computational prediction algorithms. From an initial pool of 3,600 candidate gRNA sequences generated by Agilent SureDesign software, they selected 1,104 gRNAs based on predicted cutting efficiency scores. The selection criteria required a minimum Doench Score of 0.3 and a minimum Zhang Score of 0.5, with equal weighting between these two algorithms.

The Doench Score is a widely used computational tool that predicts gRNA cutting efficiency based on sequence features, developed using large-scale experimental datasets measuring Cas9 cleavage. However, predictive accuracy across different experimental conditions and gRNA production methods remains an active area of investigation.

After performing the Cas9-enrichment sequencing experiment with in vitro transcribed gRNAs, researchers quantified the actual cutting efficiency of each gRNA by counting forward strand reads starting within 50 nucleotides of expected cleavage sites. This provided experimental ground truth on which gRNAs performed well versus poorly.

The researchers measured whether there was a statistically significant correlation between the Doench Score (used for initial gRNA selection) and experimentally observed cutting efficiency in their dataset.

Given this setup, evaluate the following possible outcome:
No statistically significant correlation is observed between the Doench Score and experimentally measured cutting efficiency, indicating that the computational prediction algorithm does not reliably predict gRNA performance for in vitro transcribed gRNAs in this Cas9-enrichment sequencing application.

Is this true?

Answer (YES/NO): YES